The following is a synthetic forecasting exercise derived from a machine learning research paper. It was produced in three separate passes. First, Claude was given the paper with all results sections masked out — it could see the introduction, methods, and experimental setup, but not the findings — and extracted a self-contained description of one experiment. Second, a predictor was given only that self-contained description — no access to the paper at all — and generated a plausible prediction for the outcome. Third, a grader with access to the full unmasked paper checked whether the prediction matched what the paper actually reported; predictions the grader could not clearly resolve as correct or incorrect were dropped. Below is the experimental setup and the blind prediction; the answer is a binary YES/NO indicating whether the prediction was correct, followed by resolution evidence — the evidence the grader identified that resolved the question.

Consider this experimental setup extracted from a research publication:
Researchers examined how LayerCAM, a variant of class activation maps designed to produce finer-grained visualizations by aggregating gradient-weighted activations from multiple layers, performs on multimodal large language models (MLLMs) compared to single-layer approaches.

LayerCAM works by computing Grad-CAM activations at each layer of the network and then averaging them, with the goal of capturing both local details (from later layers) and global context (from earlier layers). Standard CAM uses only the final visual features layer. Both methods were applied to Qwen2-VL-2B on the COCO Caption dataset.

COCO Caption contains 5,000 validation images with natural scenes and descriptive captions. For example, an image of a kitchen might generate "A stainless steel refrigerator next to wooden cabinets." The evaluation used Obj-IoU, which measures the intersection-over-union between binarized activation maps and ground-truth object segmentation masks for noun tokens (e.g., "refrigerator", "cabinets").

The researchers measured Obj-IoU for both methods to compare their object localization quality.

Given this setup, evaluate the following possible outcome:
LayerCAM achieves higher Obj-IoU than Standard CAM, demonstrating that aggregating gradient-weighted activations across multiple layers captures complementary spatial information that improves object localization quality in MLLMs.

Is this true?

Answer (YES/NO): NO